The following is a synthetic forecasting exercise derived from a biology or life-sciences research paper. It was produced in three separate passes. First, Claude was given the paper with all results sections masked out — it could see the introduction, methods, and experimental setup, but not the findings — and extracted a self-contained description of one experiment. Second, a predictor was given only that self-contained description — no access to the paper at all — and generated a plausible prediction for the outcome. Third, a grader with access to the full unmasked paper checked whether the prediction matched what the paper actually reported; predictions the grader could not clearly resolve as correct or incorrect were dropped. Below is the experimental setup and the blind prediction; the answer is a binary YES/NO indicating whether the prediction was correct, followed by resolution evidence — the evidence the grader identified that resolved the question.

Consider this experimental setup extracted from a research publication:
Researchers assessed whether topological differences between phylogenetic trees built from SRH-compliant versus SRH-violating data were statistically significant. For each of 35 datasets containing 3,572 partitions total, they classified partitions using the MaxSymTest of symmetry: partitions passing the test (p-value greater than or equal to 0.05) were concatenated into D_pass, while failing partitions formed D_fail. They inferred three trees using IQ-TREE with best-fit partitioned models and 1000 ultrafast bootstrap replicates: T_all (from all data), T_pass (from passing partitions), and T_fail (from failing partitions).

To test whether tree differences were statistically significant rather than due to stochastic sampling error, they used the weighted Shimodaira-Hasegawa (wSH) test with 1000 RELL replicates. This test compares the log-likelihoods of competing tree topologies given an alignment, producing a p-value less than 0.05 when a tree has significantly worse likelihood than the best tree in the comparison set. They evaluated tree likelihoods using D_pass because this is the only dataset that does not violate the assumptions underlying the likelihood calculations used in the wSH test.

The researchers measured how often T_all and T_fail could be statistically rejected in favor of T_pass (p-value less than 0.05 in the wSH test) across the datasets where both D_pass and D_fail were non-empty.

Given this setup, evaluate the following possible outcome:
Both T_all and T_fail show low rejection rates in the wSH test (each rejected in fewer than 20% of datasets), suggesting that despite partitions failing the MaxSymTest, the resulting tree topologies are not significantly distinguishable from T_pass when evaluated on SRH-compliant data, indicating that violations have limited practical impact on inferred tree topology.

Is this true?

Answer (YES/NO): NO